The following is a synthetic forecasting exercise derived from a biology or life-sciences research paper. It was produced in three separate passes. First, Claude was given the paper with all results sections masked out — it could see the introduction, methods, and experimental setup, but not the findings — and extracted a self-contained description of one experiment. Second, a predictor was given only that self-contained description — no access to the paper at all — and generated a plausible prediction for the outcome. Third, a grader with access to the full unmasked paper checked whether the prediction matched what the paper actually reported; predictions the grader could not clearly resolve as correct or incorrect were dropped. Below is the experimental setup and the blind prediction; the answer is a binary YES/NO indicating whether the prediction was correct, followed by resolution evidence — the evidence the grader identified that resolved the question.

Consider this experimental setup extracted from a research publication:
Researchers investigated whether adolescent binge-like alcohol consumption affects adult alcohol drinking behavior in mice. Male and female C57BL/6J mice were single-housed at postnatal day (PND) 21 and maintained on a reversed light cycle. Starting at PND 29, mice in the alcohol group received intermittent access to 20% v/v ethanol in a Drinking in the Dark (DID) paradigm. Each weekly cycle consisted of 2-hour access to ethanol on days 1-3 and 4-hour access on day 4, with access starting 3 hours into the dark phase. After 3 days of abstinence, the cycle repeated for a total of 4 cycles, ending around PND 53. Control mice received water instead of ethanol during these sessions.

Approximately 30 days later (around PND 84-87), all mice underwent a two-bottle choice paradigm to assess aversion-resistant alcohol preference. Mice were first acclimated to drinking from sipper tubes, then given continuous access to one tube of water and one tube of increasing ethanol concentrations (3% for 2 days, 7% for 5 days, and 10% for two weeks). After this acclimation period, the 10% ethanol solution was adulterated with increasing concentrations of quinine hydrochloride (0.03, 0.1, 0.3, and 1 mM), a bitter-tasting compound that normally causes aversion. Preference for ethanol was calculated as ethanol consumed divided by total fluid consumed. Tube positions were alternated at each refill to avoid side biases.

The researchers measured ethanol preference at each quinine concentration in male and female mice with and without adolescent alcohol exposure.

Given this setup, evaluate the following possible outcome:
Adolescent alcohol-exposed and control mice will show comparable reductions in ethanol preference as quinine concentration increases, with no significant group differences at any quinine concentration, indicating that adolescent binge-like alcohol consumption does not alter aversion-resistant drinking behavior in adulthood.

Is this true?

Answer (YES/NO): NO